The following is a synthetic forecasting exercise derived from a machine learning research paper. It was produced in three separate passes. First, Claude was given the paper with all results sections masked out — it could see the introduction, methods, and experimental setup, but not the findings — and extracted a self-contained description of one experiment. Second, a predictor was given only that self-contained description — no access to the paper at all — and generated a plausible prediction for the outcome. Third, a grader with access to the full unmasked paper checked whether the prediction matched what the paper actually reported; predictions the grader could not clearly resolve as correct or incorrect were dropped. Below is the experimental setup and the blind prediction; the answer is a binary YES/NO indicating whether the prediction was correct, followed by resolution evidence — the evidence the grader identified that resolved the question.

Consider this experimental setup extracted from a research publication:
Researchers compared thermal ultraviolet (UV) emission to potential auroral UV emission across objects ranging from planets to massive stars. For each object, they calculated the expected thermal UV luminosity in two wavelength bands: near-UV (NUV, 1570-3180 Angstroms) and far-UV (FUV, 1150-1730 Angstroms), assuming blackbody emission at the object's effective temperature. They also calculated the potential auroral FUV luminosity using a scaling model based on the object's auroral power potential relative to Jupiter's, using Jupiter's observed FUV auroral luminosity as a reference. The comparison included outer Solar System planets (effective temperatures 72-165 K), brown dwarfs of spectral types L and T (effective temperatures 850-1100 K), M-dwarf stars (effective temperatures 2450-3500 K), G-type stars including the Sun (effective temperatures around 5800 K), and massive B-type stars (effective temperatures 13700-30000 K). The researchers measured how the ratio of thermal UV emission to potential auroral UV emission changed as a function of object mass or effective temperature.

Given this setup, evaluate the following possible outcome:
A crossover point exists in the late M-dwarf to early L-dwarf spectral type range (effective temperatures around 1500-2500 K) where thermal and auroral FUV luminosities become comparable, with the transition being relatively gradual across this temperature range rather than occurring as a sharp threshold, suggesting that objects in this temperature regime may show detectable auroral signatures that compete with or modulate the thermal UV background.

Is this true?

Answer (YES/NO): NO